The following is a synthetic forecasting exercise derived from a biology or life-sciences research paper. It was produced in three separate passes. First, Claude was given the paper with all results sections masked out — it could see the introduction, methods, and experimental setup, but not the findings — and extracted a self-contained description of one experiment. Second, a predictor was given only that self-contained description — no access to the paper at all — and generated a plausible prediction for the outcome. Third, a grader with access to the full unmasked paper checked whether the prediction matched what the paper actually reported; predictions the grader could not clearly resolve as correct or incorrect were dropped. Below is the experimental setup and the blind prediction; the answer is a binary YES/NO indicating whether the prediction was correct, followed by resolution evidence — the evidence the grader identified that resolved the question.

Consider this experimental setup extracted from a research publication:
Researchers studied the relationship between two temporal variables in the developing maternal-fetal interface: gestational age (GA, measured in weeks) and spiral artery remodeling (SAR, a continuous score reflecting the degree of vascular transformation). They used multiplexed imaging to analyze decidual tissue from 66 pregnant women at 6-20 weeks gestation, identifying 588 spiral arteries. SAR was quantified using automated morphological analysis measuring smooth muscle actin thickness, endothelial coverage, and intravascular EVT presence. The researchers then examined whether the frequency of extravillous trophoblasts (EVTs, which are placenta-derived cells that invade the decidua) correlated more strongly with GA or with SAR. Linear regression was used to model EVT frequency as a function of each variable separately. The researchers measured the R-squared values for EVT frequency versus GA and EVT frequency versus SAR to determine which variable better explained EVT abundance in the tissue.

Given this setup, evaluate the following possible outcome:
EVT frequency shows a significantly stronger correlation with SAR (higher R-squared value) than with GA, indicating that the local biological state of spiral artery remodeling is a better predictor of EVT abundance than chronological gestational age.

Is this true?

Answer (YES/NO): YES